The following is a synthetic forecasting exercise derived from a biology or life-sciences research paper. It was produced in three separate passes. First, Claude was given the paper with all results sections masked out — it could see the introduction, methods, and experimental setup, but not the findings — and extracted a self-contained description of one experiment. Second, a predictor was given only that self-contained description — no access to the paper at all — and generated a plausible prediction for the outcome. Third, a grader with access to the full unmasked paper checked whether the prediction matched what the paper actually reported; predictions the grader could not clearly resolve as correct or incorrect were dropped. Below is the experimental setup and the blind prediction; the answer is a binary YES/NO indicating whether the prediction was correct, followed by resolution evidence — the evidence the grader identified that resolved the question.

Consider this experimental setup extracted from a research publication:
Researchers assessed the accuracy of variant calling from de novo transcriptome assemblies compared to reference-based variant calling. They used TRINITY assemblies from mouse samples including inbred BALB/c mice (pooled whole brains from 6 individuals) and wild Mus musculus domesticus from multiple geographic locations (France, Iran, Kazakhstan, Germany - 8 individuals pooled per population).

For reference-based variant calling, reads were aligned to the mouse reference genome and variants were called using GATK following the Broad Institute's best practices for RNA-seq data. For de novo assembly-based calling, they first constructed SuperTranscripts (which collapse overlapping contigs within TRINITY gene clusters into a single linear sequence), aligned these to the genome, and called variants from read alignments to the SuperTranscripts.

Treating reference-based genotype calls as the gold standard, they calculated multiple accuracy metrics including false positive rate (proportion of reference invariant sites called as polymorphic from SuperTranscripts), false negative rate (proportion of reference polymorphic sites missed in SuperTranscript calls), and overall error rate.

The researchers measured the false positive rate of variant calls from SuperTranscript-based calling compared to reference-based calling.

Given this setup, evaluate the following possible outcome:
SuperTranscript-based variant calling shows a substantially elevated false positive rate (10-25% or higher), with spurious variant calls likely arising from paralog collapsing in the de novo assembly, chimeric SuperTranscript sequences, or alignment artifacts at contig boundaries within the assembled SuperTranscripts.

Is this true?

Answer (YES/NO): YES